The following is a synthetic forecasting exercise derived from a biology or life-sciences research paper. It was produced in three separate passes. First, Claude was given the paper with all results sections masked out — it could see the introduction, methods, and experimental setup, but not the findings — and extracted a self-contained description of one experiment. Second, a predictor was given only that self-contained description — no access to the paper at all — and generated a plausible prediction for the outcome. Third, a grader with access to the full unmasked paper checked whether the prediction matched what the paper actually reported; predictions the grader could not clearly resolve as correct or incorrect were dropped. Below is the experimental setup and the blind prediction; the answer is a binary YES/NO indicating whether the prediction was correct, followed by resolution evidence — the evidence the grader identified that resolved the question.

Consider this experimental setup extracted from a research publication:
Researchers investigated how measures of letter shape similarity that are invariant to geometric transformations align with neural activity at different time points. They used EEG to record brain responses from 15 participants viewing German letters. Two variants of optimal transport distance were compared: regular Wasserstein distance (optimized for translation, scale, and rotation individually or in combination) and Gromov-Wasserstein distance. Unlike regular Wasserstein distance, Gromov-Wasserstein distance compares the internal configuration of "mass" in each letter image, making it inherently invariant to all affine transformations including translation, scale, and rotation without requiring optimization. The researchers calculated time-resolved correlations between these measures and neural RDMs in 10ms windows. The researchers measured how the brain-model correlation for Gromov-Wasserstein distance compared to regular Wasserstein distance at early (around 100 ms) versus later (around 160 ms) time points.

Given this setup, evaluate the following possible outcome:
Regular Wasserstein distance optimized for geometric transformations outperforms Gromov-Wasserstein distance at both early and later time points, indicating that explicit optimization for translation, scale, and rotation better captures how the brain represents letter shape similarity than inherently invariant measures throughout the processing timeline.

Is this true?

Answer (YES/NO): NO